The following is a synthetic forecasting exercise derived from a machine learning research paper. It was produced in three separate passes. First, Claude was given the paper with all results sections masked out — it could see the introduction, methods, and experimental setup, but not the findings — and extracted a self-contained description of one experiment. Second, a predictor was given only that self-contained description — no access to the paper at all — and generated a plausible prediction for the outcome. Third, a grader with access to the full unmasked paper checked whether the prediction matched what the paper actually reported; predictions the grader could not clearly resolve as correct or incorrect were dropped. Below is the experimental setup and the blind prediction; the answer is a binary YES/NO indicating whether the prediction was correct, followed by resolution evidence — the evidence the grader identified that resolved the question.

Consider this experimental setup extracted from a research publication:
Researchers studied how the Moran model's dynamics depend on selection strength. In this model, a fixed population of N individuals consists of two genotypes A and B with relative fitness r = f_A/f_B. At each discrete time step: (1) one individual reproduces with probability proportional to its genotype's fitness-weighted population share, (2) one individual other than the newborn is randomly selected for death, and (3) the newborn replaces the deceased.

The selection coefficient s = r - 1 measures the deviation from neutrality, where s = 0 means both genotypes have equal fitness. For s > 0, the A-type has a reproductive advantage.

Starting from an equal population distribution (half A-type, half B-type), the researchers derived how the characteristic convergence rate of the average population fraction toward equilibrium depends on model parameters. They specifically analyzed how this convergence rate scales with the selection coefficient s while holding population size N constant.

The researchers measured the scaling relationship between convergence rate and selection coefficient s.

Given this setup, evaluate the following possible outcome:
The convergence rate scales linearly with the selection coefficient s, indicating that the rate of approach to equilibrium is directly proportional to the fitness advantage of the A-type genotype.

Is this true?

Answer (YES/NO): YES